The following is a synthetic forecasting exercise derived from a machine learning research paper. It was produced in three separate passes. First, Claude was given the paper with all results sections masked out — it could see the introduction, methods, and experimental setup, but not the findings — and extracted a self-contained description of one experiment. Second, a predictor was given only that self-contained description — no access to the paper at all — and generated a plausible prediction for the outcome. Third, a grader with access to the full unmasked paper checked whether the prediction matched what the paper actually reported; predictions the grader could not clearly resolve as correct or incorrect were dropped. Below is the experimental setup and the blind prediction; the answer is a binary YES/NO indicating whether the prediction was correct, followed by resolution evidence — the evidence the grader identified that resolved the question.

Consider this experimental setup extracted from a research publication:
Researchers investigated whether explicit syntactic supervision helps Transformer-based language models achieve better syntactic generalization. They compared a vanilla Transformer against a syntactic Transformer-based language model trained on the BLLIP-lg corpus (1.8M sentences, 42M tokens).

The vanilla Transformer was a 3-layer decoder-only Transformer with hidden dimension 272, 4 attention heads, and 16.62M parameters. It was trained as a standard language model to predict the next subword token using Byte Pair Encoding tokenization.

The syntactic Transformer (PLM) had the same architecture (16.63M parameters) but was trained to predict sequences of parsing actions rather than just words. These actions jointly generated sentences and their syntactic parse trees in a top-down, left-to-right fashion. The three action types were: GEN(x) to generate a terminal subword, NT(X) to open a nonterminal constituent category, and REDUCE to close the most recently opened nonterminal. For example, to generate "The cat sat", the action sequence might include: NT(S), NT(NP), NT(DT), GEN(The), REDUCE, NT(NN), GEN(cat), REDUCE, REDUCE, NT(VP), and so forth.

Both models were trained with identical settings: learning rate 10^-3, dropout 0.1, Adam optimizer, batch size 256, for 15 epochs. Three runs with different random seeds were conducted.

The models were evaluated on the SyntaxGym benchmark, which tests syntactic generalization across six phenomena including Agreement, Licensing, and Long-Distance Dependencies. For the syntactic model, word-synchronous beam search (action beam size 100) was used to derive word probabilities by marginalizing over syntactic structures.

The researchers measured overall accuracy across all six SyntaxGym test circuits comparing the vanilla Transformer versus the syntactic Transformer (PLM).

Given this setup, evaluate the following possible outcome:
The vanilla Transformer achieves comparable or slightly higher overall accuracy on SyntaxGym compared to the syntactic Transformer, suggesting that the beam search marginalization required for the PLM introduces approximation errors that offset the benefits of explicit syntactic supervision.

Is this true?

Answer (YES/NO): NO